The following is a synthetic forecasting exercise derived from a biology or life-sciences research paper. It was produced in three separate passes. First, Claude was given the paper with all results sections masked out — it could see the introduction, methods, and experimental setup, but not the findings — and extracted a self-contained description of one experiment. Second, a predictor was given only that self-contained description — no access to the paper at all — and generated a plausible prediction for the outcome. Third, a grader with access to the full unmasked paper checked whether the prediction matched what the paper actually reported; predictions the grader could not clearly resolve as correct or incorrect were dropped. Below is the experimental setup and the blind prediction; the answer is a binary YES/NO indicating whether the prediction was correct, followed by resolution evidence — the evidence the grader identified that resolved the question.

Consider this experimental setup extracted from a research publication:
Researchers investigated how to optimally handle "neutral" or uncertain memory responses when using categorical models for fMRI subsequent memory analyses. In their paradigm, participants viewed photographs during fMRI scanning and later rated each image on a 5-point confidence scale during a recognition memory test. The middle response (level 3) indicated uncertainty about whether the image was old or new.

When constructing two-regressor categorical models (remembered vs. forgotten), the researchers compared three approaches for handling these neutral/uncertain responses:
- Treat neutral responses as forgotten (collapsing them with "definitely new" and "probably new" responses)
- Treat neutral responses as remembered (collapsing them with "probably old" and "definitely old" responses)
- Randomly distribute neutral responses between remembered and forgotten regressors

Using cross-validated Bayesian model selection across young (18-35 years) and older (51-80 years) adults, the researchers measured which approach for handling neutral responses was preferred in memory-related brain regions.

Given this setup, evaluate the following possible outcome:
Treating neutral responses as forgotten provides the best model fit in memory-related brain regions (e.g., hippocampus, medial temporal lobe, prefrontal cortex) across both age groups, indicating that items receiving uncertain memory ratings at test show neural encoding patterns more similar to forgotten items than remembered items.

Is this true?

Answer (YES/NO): YES